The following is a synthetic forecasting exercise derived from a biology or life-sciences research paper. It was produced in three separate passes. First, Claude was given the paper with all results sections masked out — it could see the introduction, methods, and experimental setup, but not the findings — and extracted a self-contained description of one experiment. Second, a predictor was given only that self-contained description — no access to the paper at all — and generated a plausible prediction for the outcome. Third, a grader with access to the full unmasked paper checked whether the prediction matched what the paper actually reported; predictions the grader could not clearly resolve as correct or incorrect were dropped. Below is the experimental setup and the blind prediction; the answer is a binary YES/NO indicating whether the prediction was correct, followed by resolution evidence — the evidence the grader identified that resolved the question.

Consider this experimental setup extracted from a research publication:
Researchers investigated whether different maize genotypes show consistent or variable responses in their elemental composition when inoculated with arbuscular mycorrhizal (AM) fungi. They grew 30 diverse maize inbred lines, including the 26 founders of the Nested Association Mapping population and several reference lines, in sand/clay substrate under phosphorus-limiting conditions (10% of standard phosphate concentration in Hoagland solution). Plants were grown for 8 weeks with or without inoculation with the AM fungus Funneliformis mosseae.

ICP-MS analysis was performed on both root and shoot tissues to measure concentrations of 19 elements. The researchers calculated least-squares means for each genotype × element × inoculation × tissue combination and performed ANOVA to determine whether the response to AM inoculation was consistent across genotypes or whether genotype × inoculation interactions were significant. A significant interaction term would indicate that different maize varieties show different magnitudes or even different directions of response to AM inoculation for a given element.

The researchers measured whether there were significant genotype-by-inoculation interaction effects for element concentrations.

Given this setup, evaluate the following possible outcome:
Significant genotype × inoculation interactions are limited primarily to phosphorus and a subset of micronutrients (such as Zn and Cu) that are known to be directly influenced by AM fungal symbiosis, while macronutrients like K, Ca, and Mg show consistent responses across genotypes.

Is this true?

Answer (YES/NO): NO